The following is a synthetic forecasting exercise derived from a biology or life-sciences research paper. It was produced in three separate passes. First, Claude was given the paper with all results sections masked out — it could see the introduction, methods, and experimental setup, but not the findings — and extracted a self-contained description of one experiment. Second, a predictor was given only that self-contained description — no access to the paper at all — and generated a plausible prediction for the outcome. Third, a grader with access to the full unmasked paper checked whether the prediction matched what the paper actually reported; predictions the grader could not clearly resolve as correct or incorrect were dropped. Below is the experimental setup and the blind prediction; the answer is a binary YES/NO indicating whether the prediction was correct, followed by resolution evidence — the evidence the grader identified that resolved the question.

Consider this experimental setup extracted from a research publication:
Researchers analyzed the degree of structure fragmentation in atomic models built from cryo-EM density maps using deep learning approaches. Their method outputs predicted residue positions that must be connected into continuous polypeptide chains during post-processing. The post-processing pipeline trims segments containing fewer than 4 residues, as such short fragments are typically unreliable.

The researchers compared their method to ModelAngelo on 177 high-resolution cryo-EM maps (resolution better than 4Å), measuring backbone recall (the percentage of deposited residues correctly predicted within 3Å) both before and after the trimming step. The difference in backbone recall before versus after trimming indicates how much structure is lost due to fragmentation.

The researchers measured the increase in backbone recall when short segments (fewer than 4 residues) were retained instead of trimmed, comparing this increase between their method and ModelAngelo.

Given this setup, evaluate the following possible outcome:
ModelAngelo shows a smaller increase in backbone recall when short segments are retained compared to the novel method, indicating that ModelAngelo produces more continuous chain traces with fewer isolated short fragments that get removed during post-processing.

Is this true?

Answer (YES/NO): NO